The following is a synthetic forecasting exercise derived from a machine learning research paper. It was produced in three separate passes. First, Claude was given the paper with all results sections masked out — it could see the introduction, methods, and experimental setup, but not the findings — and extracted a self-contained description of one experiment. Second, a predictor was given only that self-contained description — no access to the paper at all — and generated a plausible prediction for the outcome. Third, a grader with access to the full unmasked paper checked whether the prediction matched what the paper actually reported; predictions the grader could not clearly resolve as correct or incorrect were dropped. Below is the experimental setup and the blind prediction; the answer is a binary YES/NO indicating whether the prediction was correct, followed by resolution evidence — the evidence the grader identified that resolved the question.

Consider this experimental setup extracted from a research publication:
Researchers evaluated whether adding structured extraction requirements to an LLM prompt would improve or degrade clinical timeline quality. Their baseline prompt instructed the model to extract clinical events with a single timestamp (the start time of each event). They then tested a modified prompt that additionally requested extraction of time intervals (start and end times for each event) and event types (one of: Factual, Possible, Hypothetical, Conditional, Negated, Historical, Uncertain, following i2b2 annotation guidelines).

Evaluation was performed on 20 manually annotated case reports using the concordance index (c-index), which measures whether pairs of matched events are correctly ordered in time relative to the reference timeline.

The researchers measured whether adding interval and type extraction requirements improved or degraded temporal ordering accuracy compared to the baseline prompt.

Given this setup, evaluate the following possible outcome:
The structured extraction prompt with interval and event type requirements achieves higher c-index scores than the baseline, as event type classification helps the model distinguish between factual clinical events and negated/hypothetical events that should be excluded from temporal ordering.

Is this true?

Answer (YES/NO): YES